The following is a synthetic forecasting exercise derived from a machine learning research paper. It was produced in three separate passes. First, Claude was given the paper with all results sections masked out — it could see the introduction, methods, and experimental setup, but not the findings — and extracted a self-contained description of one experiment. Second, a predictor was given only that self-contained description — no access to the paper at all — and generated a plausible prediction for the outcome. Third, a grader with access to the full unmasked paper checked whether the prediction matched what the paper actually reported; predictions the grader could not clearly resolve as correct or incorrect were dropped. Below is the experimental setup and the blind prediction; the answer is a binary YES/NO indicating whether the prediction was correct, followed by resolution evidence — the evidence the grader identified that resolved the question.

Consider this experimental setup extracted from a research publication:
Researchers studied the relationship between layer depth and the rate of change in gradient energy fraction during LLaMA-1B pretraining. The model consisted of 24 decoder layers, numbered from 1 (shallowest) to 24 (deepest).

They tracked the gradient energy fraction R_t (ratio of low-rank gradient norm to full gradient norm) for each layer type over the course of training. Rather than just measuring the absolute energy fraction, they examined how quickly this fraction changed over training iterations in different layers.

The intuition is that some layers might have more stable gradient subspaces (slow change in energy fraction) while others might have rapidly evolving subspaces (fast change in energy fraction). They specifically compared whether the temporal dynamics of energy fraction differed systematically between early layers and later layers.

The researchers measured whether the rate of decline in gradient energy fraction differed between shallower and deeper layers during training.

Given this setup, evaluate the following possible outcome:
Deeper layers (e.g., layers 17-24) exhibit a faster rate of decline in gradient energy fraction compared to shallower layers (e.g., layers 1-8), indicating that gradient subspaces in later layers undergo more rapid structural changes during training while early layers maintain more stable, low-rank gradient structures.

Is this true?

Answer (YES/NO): YES